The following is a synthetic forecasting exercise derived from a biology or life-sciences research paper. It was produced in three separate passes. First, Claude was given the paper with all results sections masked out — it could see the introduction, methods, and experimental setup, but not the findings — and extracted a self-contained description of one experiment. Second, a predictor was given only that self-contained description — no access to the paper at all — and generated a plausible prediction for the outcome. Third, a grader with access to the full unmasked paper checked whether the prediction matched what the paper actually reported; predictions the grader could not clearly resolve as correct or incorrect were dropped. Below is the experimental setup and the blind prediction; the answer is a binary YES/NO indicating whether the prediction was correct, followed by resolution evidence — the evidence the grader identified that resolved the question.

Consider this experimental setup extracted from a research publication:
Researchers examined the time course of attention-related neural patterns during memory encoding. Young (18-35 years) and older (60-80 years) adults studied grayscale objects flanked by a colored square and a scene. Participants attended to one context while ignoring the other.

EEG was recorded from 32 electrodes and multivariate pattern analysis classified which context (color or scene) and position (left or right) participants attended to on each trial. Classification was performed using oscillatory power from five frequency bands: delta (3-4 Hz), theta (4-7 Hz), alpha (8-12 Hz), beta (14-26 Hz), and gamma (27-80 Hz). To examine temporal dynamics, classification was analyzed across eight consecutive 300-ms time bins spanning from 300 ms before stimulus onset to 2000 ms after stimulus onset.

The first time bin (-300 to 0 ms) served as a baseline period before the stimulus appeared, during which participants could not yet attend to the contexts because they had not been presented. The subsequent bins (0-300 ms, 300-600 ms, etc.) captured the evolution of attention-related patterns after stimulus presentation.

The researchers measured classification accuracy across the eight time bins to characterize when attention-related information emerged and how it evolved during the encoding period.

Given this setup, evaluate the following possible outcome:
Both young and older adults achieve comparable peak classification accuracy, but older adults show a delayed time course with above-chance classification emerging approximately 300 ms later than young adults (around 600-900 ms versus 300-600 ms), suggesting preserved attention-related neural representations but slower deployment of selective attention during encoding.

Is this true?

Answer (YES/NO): NO